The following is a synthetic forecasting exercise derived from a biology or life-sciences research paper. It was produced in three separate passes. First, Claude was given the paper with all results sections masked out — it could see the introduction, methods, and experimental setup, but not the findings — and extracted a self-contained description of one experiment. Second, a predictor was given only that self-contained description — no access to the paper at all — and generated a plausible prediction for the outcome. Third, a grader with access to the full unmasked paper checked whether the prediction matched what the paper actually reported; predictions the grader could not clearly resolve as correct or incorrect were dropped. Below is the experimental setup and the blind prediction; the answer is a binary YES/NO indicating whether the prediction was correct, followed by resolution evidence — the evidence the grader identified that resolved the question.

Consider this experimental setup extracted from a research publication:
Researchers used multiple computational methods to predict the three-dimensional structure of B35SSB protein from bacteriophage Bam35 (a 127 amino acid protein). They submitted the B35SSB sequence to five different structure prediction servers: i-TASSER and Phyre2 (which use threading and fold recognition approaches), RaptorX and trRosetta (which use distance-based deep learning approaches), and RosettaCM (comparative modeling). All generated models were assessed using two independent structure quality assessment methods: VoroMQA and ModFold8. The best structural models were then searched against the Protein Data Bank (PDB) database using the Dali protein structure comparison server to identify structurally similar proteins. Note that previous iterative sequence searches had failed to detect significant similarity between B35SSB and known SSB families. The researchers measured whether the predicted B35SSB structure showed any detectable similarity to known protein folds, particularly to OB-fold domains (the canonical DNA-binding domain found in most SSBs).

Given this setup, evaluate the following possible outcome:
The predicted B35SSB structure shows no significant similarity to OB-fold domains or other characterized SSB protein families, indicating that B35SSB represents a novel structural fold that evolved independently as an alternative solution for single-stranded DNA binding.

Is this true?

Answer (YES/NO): NO